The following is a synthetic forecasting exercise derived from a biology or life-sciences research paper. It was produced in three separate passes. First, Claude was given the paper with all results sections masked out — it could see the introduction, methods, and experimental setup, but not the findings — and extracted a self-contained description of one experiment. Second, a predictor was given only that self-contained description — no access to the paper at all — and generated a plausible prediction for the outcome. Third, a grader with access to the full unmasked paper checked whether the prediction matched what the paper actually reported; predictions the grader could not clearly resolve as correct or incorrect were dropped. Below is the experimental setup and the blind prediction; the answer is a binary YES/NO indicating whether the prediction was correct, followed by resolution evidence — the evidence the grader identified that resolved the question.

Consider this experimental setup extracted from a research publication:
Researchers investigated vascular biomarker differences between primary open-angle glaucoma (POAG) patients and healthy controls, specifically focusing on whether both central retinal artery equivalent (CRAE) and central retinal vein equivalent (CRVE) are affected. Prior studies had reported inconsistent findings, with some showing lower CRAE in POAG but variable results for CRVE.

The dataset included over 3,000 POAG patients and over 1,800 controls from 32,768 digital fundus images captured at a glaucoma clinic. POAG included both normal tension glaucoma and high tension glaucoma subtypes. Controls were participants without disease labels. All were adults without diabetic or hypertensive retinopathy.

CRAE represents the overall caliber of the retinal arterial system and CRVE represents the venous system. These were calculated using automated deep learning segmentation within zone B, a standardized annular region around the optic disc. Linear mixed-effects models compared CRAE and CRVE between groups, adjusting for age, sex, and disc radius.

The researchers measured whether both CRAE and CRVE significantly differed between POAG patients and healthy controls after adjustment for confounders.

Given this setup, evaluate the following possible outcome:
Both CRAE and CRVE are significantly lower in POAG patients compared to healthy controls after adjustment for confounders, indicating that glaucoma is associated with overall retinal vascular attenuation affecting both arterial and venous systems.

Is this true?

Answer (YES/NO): YES